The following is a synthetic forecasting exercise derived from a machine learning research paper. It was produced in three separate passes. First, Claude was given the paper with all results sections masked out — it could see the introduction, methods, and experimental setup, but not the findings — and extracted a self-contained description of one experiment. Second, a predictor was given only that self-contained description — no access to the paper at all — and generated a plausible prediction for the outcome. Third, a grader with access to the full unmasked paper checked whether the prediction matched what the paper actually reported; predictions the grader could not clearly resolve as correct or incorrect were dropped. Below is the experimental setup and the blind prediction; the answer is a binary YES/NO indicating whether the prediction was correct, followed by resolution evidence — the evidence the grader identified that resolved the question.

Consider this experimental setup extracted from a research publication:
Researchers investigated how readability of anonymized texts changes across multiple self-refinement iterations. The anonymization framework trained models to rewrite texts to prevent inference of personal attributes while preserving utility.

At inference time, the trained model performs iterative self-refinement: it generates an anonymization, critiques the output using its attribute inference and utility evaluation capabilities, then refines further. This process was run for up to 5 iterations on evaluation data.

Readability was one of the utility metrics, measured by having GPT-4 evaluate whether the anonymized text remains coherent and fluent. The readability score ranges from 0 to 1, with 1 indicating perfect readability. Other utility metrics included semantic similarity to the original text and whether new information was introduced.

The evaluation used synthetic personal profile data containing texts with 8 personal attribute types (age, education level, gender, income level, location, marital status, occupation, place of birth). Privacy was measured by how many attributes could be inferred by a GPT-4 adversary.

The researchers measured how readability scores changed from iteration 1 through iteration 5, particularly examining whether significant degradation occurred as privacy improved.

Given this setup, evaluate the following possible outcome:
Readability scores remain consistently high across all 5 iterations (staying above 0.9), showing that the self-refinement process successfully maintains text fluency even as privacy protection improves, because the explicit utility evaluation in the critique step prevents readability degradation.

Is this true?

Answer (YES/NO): YES